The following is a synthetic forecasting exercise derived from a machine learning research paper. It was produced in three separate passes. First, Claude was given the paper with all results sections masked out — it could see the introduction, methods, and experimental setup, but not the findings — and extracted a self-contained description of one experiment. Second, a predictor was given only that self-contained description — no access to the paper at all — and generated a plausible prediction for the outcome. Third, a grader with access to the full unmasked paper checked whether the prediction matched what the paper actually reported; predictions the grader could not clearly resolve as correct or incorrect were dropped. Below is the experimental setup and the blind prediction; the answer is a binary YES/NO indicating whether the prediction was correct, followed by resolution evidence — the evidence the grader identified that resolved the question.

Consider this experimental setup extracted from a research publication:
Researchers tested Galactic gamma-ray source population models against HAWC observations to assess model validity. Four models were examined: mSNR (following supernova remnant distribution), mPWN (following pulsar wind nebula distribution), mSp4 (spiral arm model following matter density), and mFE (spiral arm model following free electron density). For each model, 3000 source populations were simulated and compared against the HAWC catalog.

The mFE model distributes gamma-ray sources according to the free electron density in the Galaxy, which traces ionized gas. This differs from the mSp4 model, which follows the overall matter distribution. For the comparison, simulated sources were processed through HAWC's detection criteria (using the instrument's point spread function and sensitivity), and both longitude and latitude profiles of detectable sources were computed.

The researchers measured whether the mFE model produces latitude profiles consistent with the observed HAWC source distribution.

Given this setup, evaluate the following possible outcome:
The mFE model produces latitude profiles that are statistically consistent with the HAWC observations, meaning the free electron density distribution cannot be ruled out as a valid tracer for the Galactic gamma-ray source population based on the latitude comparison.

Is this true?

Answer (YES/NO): NO